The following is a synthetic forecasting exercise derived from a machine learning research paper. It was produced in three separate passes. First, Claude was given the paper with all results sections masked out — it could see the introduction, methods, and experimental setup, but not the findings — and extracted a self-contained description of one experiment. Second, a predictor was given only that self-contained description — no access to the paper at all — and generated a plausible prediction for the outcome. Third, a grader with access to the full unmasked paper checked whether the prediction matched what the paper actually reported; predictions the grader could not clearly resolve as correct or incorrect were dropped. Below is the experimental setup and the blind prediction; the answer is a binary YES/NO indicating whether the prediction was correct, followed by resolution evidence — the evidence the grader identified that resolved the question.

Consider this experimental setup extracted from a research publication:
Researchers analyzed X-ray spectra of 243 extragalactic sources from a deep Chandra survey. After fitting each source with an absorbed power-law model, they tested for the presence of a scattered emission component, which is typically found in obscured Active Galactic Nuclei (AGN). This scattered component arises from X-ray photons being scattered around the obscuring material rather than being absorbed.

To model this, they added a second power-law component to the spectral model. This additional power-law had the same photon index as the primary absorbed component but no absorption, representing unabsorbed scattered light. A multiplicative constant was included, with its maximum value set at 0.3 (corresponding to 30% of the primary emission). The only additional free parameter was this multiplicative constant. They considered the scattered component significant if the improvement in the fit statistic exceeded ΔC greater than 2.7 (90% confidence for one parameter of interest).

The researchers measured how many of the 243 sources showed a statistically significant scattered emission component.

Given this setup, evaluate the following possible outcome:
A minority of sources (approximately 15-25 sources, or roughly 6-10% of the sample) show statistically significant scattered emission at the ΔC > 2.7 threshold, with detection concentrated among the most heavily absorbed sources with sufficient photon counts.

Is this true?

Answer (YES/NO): NO